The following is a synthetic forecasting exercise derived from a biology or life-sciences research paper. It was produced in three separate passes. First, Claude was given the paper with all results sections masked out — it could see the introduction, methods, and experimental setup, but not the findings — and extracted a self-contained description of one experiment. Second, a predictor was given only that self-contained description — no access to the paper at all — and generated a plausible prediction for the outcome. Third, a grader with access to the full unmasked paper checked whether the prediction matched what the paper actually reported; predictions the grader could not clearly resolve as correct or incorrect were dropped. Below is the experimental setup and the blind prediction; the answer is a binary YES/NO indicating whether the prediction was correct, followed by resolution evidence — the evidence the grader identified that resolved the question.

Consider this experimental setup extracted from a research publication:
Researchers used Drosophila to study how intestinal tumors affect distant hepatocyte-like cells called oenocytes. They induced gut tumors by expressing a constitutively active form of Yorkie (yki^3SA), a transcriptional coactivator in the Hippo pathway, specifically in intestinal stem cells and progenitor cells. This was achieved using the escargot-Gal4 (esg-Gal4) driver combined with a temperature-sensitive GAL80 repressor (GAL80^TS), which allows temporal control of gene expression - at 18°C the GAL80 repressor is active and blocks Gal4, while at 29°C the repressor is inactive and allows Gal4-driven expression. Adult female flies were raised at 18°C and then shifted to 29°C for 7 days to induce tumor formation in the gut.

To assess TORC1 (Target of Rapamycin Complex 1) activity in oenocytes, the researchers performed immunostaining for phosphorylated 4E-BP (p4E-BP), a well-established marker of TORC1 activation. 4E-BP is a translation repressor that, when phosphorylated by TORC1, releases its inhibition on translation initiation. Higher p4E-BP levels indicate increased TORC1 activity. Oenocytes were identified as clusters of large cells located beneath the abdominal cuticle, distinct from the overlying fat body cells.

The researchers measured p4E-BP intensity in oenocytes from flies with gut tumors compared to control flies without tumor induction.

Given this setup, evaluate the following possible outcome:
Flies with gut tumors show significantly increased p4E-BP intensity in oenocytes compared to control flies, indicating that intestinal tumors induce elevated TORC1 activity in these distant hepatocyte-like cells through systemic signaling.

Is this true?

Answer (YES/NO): YES